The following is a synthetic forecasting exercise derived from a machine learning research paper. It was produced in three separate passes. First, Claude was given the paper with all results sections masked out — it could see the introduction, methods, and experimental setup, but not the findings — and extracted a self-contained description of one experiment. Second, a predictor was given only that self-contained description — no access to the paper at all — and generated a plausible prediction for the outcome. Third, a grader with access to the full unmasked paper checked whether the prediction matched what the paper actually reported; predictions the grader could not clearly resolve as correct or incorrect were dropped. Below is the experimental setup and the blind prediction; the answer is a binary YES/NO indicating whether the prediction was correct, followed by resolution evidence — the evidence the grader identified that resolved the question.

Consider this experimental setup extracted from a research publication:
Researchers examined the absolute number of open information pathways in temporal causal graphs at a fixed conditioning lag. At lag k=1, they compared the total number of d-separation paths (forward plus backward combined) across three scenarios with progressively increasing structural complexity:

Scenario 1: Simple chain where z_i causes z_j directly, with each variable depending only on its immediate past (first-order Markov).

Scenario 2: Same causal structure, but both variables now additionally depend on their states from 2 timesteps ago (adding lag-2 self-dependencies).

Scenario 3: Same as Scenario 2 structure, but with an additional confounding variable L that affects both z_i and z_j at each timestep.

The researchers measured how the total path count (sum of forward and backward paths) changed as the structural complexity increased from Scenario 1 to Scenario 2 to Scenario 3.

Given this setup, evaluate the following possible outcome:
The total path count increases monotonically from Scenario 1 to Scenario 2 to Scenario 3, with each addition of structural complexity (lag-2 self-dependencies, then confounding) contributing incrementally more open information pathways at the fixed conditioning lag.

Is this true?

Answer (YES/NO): YES